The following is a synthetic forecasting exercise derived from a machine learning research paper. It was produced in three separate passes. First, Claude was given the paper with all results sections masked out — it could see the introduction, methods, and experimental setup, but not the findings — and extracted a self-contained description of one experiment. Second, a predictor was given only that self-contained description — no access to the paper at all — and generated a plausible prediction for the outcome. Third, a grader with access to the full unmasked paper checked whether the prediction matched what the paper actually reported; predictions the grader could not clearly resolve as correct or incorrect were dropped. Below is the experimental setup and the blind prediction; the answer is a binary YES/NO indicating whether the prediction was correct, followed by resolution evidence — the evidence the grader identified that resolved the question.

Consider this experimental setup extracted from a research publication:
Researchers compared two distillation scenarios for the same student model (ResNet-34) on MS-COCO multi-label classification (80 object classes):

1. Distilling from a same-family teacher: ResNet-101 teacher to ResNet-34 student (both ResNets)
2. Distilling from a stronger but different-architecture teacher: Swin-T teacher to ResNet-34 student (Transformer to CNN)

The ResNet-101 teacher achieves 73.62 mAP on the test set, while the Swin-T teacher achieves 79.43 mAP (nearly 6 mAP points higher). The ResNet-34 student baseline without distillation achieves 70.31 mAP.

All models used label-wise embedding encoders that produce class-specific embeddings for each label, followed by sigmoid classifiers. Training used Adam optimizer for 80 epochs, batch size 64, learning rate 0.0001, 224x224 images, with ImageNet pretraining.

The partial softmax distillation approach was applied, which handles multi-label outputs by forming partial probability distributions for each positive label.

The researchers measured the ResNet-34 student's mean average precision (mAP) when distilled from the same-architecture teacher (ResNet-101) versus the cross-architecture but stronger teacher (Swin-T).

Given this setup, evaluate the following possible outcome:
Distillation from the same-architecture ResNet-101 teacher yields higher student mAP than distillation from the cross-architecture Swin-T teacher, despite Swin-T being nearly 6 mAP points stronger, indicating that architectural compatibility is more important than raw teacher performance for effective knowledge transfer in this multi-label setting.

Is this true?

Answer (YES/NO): NO